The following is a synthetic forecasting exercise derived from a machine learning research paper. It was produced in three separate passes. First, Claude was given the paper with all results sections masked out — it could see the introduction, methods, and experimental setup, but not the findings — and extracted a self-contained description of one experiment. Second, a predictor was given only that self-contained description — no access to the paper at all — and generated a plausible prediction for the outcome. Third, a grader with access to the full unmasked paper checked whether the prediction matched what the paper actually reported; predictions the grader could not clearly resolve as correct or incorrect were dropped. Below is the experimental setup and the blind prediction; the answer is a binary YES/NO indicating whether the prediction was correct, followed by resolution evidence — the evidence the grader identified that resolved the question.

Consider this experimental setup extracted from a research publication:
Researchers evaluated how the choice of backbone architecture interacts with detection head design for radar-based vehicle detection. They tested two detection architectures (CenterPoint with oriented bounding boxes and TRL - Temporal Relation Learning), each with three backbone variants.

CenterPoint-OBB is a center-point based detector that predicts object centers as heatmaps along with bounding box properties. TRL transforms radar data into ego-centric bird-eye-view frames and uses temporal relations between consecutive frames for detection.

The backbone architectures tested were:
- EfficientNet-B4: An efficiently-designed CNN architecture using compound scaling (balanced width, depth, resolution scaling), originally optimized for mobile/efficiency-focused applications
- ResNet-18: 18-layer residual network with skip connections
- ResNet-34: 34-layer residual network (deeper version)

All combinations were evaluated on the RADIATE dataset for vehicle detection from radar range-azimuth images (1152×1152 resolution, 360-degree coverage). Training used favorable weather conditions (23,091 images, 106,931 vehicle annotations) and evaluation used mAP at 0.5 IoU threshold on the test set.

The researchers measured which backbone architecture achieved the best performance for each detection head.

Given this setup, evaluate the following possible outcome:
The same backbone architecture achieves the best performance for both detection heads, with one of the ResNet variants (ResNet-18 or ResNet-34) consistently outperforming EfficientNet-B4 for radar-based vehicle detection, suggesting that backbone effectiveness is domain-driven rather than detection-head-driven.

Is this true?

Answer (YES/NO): NO